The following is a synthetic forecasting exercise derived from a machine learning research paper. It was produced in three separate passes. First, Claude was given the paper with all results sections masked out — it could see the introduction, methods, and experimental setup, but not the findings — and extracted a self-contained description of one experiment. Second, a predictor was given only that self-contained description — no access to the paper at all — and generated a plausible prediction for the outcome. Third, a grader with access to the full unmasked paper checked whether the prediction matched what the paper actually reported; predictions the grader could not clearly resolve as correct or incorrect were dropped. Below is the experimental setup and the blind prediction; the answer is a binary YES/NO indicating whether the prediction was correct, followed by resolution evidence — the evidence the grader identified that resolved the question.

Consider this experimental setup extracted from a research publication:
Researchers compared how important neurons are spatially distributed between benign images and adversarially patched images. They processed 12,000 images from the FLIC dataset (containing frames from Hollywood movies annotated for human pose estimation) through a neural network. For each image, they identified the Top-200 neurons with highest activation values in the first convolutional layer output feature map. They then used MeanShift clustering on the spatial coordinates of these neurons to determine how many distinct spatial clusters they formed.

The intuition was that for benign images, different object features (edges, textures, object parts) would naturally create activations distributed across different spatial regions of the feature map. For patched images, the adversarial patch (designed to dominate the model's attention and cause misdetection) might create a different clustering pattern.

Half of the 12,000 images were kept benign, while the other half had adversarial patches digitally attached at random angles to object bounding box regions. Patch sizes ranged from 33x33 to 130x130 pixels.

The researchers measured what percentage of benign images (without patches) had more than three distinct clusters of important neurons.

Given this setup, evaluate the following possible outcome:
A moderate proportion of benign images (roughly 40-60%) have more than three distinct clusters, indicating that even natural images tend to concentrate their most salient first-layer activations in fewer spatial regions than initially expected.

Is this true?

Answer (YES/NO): NO